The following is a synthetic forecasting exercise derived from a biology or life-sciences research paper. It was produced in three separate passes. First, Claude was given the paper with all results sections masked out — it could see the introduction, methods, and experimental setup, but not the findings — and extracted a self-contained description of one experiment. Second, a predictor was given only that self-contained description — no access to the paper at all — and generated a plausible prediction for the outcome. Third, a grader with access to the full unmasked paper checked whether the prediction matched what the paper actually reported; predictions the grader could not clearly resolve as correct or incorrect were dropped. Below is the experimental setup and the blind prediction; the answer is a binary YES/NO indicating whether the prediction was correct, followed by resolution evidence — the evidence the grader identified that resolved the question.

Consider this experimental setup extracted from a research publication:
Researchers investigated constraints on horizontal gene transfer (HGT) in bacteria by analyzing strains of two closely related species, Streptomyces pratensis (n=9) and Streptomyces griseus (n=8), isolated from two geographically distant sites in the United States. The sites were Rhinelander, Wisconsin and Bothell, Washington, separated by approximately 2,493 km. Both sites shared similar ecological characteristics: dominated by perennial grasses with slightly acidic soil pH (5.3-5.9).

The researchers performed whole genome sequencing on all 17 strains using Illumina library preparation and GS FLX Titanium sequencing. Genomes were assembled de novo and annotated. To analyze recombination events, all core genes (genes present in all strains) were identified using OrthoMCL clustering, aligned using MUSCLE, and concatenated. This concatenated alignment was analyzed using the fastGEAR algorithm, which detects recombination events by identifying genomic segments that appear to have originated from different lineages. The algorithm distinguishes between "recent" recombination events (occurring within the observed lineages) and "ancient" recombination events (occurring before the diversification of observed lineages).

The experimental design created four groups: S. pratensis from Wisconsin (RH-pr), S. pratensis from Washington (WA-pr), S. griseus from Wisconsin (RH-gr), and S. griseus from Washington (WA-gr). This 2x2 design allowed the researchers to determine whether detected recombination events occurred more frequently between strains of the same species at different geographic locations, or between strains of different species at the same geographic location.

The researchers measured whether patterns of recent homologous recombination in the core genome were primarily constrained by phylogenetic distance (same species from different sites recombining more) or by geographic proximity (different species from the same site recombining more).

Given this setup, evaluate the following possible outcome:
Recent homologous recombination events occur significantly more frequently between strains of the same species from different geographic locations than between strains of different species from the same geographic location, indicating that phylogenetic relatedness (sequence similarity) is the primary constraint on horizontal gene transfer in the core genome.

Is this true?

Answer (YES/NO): YES